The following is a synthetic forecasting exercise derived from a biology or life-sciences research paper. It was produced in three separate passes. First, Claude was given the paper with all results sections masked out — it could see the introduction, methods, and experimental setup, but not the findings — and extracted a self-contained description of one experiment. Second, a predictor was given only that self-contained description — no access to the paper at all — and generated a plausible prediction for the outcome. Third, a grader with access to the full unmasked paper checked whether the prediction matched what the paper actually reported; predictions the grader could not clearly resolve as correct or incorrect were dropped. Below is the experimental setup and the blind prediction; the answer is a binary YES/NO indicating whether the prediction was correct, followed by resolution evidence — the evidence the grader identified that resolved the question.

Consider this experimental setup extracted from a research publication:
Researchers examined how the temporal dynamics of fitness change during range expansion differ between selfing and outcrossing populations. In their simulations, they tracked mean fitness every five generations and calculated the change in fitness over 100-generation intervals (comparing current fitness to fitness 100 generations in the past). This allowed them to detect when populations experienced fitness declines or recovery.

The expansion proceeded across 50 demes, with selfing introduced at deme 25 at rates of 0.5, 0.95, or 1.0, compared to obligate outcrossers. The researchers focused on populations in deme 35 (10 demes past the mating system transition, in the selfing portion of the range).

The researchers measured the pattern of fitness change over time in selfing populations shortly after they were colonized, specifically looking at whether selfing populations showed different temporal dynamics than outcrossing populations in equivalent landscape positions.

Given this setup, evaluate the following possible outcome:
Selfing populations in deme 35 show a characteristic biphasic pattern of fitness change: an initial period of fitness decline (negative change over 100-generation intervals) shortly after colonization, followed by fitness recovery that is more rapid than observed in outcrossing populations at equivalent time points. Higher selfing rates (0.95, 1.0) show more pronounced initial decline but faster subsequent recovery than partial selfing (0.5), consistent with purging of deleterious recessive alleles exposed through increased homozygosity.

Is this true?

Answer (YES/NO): NO